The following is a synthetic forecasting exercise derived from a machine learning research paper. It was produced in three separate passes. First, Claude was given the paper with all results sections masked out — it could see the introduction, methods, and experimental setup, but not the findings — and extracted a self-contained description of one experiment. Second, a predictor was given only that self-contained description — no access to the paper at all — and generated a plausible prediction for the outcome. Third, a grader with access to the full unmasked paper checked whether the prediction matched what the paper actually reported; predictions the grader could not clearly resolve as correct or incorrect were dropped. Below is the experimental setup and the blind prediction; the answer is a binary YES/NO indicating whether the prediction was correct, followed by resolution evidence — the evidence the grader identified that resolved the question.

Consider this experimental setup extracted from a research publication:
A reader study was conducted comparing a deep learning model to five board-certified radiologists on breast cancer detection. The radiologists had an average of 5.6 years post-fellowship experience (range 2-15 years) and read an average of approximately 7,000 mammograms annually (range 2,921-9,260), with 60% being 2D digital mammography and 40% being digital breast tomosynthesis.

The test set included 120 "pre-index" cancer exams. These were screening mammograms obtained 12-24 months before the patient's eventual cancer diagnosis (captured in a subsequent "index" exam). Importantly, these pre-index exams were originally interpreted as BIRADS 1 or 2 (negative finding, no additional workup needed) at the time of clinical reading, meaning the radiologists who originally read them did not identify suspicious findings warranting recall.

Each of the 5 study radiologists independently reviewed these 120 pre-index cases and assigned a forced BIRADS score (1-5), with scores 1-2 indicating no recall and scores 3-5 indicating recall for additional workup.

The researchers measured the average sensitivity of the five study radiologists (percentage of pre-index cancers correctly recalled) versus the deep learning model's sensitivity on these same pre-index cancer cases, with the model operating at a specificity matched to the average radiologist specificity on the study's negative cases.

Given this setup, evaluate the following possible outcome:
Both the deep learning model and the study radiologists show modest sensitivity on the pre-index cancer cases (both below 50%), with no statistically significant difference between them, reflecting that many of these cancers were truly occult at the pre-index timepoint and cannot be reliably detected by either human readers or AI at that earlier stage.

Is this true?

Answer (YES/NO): NO